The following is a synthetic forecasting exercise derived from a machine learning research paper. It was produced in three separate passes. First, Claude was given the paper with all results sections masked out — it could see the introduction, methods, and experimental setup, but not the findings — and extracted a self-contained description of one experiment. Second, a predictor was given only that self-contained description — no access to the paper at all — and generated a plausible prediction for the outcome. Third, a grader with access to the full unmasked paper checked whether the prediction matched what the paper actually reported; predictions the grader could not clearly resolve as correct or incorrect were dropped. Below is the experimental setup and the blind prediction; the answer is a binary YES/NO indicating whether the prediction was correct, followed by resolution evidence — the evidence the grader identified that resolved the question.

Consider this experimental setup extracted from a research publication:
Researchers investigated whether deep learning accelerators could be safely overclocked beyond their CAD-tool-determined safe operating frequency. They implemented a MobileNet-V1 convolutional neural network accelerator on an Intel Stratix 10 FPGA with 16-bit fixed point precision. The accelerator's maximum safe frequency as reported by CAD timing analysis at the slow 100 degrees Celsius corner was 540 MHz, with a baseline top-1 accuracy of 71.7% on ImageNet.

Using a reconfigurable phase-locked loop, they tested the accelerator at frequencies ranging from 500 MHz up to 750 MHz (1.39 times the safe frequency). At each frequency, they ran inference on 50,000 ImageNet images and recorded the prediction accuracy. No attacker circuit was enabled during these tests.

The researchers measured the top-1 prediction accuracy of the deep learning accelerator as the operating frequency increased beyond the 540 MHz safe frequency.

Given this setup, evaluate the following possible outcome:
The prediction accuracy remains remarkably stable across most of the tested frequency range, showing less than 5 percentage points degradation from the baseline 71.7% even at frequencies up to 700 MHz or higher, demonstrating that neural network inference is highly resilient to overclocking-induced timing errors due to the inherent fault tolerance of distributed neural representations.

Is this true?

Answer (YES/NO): NO